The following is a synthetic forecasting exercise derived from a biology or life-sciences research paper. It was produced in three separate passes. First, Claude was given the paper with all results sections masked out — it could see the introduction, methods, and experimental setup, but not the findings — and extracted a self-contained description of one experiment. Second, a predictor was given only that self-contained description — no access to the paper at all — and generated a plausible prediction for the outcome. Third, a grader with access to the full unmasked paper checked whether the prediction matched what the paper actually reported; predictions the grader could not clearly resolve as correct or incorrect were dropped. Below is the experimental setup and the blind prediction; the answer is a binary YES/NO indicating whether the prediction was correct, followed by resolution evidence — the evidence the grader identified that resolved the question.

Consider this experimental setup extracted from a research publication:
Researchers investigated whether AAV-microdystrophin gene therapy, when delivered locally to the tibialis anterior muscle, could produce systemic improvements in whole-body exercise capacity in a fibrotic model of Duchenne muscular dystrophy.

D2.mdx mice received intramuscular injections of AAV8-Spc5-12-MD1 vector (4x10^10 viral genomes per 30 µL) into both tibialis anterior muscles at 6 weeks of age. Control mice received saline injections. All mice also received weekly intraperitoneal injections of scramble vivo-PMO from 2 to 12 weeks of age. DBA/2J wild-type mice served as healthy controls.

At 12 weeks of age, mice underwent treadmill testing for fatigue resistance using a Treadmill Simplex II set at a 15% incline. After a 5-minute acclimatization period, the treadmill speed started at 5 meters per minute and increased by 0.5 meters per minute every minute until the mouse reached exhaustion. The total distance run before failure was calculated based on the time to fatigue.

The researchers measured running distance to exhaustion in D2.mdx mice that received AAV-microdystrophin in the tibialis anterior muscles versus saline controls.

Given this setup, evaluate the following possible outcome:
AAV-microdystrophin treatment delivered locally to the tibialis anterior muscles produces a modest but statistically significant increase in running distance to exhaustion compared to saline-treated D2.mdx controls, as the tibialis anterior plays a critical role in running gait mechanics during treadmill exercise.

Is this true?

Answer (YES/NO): NO